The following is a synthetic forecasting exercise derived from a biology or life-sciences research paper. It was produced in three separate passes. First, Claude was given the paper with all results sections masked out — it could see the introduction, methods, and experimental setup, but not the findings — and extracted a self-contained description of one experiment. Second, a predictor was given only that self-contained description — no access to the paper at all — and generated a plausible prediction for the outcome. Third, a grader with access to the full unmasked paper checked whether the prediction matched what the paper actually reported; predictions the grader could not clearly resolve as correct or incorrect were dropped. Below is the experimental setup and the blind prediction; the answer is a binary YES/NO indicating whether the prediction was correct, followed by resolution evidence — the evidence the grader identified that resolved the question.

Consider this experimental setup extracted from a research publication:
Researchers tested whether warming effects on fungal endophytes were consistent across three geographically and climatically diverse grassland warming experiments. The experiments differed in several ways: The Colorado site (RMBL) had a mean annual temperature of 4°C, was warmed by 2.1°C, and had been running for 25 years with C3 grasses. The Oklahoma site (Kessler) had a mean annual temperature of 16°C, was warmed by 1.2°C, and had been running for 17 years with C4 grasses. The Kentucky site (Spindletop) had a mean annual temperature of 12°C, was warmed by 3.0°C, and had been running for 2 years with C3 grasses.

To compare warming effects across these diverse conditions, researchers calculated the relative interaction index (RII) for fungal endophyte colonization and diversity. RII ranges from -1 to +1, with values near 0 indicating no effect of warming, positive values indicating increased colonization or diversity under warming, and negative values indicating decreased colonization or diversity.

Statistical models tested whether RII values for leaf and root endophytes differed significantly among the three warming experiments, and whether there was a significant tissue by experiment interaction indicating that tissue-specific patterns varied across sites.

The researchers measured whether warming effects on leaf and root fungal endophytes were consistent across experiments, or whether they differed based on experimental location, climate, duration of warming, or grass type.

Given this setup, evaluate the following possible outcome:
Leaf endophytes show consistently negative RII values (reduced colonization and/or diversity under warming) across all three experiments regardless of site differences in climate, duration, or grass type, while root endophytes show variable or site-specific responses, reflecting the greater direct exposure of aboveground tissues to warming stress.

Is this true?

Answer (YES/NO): NO